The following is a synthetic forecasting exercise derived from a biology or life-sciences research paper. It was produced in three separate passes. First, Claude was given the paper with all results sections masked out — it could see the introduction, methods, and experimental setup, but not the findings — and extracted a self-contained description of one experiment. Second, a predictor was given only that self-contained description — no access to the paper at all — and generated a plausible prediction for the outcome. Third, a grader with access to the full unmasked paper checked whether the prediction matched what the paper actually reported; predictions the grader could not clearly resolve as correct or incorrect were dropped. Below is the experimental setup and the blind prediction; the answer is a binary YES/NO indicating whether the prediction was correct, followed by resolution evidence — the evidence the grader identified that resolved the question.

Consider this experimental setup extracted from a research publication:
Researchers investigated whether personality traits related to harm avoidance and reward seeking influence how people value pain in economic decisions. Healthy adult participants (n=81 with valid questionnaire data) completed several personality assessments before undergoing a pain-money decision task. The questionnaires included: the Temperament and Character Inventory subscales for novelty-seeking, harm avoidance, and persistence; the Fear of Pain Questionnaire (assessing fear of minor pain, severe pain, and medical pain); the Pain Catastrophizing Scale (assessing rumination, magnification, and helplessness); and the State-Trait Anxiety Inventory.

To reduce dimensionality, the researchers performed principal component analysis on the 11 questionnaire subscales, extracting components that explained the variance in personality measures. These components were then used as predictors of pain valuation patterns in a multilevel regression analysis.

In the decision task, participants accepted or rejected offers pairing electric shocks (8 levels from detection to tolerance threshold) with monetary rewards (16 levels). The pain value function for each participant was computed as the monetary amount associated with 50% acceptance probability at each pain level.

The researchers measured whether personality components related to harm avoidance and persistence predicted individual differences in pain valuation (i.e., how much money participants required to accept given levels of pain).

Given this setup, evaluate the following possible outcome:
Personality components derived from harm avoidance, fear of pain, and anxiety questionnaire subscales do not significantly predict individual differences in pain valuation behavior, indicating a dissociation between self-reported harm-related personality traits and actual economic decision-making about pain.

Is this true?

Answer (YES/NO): NO